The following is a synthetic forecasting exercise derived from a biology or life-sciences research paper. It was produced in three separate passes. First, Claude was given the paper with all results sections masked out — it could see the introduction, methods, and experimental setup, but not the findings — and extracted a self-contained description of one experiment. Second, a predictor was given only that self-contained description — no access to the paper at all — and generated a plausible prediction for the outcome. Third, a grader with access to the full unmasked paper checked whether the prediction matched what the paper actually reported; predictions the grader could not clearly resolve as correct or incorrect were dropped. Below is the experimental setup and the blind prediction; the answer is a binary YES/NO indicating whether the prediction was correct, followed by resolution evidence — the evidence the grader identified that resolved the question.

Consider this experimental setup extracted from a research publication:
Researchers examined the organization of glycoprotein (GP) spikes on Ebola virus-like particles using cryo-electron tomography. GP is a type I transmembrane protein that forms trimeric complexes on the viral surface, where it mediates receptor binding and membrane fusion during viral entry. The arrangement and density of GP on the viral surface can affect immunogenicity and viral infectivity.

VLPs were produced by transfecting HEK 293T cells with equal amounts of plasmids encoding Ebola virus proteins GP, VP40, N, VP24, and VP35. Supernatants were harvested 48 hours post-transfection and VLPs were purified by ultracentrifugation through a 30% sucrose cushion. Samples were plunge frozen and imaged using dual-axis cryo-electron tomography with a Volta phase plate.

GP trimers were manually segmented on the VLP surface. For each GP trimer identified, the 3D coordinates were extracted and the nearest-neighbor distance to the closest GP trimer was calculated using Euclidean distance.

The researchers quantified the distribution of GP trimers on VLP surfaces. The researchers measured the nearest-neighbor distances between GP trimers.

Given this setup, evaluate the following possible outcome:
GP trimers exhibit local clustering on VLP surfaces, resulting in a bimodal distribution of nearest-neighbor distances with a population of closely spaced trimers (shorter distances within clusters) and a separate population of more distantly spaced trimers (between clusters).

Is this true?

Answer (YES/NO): NO